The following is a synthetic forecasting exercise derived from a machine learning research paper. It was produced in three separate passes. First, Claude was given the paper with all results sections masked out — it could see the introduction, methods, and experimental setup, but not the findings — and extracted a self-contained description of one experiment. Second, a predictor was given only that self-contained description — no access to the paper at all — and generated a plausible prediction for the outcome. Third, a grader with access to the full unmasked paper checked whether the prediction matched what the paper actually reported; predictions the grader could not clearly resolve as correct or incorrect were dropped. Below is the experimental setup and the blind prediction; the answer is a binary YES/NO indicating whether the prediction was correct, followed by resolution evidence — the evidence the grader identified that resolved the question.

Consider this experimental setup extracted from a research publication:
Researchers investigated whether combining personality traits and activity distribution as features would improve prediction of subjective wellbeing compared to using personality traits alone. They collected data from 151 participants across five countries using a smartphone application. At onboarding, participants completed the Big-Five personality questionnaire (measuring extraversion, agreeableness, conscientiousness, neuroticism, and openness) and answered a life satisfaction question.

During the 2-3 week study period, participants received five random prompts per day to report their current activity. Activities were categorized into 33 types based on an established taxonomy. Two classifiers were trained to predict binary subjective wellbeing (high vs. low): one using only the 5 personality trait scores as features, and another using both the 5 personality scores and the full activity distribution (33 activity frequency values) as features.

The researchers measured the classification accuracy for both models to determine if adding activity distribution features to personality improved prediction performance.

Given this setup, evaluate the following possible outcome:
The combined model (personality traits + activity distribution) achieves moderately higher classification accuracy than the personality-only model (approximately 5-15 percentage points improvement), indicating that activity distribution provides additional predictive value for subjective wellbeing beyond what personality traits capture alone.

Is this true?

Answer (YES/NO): NO